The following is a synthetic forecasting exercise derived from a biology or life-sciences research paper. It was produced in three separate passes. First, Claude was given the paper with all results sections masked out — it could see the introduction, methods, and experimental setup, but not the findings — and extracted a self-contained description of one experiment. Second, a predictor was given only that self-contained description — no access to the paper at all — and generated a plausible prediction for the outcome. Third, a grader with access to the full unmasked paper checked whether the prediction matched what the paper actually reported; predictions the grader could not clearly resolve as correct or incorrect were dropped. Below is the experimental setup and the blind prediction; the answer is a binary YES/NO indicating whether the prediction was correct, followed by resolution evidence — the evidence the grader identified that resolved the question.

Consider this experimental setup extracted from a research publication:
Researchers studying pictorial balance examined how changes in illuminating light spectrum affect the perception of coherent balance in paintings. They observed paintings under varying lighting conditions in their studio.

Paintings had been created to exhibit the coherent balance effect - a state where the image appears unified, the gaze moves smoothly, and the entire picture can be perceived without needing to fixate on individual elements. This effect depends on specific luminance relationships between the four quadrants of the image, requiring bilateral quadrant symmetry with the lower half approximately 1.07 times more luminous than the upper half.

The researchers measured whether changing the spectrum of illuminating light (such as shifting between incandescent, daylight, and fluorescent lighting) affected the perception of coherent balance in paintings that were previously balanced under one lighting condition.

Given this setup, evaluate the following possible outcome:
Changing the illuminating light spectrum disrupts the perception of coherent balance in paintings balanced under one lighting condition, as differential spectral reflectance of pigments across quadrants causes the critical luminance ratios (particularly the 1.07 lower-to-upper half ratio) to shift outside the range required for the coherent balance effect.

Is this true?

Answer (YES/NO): YES